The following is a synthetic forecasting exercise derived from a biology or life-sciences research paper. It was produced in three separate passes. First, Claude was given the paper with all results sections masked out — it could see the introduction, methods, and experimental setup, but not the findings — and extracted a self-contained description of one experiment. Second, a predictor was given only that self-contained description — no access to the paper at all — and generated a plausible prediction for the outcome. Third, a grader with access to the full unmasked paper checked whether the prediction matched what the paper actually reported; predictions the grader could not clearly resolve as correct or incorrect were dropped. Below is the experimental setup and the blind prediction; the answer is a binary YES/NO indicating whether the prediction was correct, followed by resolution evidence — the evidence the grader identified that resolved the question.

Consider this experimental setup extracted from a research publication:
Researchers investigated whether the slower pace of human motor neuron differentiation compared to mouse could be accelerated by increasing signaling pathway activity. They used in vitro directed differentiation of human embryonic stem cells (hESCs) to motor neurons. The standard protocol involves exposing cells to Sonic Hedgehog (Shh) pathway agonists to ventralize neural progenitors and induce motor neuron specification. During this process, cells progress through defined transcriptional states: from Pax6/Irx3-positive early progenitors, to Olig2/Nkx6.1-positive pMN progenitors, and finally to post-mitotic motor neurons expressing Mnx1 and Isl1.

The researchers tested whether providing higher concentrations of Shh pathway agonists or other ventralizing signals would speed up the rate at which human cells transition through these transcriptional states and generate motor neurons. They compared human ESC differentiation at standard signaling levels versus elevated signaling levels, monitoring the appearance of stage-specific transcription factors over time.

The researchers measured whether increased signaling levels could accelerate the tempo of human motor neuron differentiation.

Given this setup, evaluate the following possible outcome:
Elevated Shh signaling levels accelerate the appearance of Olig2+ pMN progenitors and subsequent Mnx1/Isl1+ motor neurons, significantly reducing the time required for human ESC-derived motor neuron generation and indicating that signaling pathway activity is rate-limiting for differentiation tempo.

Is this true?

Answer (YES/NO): NO